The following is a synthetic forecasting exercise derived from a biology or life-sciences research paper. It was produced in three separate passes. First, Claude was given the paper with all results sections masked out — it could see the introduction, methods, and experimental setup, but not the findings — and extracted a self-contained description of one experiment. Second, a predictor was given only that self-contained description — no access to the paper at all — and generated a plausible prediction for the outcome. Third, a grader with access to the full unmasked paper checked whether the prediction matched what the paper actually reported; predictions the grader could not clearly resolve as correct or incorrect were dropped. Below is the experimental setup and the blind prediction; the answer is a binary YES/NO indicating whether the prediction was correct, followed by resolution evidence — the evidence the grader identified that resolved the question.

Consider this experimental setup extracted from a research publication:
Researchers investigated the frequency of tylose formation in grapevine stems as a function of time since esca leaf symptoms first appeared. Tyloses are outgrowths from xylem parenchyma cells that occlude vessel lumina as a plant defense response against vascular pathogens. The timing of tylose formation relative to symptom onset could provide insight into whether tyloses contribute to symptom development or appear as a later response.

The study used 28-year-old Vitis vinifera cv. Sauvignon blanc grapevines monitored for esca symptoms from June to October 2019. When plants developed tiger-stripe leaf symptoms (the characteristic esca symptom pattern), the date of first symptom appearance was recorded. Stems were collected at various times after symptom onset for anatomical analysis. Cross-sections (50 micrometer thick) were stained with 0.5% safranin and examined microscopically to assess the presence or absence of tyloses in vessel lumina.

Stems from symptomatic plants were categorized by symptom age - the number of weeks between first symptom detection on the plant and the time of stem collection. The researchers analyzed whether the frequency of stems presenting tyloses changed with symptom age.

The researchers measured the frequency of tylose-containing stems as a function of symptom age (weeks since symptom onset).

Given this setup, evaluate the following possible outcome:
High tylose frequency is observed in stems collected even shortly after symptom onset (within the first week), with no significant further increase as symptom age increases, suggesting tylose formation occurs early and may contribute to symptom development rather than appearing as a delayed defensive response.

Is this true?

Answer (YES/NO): NO